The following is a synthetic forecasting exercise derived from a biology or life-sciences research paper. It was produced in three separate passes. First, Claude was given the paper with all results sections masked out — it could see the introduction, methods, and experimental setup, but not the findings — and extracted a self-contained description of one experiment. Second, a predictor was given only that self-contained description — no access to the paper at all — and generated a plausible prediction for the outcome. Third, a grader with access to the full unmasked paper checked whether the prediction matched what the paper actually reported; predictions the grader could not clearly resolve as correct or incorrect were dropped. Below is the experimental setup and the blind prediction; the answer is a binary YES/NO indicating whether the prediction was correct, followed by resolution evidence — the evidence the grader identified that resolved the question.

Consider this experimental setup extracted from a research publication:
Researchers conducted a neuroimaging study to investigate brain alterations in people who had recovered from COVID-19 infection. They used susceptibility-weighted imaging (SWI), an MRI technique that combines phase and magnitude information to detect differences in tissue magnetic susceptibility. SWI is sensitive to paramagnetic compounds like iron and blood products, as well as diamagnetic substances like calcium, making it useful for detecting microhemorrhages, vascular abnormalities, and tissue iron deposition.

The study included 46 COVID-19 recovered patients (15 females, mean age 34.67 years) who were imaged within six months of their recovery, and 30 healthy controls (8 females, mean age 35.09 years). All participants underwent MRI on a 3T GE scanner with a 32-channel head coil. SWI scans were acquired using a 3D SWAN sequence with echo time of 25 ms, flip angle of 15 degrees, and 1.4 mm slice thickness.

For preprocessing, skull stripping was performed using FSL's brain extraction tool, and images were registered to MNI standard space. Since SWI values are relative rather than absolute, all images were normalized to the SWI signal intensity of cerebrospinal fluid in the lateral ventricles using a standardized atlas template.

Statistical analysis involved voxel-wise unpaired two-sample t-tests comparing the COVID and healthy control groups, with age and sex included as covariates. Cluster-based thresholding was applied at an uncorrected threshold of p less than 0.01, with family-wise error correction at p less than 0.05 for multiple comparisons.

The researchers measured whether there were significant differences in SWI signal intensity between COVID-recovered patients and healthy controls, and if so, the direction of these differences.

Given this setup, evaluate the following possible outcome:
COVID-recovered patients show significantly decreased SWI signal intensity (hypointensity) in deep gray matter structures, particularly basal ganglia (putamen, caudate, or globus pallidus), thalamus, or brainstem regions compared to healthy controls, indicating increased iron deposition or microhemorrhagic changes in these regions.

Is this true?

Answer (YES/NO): NO